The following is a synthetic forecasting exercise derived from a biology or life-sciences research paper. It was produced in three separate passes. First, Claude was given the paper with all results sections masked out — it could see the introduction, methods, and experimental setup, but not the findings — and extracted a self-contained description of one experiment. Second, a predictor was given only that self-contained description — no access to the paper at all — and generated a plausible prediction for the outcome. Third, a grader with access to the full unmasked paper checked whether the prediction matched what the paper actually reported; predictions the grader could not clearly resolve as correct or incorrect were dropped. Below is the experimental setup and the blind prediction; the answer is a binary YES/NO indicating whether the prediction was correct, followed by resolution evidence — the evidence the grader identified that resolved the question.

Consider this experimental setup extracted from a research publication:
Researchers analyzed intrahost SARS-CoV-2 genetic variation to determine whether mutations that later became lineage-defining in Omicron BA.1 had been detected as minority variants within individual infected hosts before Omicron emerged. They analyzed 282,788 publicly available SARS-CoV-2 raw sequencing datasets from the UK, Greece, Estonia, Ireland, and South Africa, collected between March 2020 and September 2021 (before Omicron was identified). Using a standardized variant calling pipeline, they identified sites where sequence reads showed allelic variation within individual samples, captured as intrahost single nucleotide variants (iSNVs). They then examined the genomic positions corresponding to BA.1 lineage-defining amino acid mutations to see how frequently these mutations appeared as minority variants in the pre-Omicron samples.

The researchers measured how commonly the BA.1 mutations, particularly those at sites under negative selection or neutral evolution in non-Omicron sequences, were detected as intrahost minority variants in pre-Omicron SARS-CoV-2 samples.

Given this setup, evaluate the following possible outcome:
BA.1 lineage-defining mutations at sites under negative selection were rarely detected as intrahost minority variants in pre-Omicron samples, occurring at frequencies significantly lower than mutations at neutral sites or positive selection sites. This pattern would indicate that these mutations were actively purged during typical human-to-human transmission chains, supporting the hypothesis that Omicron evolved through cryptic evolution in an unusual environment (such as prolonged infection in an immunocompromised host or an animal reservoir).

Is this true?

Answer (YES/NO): NO